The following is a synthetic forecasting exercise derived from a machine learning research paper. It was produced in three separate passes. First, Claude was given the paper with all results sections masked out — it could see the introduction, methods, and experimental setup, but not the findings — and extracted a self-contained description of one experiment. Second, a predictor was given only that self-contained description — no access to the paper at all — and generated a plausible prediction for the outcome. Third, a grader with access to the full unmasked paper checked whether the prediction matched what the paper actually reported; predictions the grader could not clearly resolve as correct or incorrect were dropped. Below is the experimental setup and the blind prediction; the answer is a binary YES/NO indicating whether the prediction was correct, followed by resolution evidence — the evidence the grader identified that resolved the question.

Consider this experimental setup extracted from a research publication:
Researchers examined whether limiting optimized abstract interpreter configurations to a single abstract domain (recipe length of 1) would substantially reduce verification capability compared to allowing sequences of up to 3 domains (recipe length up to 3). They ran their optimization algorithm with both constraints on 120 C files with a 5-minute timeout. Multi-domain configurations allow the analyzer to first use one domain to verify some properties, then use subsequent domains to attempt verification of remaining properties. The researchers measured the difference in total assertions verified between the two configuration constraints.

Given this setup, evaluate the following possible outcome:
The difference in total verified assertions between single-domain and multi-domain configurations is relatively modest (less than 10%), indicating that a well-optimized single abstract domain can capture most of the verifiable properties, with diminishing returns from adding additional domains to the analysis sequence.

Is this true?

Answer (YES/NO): YES